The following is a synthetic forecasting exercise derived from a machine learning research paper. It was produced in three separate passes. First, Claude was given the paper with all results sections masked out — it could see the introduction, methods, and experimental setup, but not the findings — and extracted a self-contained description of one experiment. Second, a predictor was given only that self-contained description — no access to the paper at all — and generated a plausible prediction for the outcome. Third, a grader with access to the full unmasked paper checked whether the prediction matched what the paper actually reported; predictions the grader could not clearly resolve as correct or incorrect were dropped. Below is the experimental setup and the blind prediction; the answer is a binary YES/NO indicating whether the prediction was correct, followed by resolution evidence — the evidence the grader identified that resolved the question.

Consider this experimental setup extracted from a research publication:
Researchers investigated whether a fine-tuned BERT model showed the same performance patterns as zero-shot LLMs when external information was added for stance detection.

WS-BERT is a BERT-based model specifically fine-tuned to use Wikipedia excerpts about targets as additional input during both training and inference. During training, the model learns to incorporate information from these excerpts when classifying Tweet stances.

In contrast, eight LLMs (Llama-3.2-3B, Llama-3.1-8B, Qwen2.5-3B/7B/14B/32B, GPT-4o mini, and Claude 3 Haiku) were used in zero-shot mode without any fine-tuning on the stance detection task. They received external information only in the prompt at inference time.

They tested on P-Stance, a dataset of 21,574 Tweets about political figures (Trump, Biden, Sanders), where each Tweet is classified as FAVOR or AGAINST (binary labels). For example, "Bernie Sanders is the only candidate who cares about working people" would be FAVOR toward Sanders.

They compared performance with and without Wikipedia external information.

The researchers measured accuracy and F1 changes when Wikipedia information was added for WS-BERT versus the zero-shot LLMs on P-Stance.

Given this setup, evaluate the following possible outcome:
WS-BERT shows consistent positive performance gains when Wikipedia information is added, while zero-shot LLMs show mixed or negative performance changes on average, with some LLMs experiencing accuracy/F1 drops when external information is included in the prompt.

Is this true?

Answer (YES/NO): YES